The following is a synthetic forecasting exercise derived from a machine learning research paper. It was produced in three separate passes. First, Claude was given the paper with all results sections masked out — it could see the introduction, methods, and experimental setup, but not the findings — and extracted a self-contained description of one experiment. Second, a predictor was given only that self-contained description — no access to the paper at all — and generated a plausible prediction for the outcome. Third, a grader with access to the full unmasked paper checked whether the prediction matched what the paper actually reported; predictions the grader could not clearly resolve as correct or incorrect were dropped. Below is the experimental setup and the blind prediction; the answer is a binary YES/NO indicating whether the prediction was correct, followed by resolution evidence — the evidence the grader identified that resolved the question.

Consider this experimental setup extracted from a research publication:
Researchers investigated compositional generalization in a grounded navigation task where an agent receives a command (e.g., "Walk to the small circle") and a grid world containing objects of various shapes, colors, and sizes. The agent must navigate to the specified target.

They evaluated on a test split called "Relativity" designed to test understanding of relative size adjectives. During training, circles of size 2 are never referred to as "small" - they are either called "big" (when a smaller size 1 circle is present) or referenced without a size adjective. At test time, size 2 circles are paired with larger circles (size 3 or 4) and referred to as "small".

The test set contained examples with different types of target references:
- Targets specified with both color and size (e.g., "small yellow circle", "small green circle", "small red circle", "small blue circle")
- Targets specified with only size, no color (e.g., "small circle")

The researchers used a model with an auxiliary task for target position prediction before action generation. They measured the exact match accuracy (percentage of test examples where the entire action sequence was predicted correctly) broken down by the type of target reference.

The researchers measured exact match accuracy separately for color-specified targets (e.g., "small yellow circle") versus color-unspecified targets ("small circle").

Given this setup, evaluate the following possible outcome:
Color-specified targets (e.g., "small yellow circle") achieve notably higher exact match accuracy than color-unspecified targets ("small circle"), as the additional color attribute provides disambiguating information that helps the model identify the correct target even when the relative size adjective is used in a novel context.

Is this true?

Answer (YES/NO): YES